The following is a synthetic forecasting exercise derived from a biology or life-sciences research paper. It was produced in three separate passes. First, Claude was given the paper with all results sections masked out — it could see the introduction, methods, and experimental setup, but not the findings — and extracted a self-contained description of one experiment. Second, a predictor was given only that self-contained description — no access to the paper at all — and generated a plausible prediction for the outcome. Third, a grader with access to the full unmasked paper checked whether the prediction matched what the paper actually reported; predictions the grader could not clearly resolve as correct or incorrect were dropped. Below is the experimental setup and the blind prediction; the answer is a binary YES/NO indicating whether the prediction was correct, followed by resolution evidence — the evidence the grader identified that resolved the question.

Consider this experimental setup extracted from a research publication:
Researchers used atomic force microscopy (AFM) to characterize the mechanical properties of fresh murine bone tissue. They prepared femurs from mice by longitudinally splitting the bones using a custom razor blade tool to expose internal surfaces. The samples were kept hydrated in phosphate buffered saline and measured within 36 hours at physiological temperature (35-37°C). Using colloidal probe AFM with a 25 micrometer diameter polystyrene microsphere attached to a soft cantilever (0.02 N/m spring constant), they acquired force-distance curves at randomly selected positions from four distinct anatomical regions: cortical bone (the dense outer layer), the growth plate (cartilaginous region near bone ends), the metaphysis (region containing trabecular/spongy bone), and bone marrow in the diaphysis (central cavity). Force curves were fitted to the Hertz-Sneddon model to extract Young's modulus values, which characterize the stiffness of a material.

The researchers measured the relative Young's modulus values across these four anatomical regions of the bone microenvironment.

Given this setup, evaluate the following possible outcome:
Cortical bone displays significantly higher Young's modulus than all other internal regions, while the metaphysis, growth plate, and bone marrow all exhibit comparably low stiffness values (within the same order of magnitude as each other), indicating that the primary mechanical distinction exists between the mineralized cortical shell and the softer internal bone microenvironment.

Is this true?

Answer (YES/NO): NO